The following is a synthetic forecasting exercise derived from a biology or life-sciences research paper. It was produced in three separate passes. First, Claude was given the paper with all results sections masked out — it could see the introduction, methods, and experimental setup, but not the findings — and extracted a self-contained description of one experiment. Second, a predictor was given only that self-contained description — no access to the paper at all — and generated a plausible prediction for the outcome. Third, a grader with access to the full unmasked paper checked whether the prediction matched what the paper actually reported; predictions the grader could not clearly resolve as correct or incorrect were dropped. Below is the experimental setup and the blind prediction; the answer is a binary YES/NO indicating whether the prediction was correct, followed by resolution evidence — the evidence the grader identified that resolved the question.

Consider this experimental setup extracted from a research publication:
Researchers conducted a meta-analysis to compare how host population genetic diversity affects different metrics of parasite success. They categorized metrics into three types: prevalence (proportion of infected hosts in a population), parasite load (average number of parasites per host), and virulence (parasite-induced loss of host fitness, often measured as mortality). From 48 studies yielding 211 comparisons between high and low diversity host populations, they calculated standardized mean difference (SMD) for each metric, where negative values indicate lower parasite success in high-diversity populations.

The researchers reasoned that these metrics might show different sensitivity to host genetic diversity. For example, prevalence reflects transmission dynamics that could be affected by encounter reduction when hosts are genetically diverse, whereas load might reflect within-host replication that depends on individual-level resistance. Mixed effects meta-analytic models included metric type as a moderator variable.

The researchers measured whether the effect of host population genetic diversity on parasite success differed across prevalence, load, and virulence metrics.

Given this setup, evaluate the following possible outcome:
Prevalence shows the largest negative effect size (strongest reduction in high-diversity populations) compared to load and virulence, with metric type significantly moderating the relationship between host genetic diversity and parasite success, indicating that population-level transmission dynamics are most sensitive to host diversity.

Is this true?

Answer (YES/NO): NO